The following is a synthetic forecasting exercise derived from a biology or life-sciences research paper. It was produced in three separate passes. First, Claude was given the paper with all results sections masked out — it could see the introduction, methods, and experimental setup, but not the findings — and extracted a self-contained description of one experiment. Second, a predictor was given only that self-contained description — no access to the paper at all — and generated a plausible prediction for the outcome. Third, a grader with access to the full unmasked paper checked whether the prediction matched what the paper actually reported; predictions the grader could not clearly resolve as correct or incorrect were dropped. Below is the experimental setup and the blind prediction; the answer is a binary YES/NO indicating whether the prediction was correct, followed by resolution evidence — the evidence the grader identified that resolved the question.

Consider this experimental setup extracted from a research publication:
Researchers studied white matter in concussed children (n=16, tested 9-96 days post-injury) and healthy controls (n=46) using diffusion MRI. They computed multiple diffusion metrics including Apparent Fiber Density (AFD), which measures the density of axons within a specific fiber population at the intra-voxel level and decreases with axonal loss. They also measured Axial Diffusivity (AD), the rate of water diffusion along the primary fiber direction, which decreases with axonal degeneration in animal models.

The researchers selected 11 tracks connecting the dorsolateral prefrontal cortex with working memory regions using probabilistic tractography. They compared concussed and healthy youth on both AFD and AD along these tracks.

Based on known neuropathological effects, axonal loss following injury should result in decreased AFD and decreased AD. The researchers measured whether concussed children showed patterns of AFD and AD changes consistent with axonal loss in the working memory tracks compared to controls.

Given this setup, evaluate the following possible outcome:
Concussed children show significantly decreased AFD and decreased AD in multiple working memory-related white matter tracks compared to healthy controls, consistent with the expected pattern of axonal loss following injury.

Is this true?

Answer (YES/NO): NO